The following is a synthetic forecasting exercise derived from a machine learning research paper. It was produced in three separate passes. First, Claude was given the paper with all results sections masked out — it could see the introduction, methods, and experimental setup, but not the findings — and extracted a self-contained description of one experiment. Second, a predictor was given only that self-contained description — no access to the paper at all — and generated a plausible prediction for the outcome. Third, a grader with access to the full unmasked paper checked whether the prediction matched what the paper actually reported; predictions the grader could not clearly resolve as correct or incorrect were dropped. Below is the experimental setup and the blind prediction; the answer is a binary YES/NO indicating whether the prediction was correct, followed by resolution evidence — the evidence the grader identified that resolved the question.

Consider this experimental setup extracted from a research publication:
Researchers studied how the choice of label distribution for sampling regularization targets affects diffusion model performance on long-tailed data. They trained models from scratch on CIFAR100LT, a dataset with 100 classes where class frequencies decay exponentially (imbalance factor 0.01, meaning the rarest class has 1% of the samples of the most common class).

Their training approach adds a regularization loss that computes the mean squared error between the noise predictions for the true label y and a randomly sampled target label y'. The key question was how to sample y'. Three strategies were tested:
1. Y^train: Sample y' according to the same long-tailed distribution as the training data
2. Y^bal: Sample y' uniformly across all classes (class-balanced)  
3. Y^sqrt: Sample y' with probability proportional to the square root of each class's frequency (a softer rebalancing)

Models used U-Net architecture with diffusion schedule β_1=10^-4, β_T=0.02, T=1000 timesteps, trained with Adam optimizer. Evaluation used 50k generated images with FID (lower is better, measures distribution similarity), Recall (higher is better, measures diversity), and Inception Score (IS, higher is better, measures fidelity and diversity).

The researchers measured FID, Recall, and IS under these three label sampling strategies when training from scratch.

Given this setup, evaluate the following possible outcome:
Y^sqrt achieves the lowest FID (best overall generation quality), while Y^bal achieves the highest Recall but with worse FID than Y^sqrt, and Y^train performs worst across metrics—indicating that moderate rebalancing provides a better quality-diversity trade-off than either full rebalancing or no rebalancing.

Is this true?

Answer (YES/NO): NO